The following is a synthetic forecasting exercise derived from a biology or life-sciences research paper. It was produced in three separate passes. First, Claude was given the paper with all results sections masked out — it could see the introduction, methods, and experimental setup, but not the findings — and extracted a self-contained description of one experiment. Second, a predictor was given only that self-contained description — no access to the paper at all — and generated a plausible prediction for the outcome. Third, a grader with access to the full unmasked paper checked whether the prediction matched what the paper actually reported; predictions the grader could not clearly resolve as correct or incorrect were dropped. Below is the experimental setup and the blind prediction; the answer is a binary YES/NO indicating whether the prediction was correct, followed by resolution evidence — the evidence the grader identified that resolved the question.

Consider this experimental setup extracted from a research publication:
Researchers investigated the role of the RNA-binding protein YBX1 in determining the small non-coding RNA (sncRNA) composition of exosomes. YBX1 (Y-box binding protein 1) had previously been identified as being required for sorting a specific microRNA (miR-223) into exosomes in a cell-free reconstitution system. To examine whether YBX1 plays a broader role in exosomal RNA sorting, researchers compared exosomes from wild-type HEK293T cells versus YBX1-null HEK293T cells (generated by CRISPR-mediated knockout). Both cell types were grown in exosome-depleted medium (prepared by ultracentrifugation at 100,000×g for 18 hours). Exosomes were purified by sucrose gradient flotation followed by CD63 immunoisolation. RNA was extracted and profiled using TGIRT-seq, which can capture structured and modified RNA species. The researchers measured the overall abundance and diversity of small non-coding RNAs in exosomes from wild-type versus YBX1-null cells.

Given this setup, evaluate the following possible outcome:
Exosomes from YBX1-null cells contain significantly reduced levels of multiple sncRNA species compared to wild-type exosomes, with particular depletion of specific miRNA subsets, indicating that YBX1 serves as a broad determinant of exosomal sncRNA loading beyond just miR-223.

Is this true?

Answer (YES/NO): NO